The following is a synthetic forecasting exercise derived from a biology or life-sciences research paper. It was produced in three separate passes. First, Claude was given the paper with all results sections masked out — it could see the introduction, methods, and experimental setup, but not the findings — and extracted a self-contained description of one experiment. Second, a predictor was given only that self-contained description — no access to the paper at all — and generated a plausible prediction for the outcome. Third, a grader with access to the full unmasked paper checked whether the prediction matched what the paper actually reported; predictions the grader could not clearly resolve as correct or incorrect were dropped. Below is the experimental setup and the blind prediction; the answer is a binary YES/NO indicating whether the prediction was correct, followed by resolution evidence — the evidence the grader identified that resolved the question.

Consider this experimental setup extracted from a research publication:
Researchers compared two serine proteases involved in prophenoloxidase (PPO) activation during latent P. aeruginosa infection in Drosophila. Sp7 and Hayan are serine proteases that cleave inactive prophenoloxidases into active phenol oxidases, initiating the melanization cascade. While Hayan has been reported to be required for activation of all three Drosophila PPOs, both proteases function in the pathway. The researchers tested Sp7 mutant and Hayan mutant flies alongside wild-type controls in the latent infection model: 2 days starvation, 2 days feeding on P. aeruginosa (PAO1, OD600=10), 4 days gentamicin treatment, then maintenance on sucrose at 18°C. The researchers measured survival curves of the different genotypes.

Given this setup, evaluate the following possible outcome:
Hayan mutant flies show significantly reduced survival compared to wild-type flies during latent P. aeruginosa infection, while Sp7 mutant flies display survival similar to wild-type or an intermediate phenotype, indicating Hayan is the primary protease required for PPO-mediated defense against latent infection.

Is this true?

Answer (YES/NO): NO